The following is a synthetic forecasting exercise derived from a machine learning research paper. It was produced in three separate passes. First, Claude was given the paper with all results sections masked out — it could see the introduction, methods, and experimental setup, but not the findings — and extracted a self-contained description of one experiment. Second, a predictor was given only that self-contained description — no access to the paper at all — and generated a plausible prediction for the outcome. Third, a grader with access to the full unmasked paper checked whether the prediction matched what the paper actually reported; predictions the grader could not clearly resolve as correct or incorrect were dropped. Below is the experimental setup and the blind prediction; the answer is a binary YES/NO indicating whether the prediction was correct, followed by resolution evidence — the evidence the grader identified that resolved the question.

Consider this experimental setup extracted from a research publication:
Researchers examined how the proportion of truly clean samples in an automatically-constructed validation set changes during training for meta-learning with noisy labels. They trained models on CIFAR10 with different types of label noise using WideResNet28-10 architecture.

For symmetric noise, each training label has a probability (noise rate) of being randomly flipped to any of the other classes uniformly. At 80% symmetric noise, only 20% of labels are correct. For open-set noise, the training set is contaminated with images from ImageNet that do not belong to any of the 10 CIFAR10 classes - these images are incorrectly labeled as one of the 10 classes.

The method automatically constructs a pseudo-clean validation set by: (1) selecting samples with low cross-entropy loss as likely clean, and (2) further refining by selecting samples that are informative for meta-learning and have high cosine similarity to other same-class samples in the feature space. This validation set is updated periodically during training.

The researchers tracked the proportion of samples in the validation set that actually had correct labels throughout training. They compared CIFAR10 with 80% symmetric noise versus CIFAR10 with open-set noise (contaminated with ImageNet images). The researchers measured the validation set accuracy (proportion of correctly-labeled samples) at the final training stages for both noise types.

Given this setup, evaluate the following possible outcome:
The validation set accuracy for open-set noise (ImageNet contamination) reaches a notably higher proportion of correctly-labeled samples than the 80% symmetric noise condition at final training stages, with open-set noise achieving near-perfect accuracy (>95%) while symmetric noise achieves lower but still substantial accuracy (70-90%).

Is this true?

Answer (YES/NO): NO